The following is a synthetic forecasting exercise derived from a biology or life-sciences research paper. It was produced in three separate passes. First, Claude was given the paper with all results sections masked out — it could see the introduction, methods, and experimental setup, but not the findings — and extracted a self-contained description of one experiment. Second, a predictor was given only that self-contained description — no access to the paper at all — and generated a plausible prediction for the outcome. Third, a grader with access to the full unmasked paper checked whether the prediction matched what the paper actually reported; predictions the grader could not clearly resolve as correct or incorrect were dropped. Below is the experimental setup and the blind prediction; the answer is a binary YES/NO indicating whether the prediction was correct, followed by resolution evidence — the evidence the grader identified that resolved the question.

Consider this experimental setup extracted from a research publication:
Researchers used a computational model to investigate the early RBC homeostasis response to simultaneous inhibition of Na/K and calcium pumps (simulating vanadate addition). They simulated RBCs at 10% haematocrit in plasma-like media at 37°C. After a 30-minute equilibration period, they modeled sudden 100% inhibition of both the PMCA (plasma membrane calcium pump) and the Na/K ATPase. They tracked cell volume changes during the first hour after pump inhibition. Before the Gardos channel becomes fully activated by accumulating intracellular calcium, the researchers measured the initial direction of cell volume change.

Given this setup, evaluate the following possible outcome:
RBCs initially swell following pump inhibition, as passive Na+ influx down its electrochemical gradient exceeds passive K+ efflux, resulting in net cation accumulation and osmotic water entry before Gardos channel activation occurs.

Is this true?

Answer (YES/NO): YES